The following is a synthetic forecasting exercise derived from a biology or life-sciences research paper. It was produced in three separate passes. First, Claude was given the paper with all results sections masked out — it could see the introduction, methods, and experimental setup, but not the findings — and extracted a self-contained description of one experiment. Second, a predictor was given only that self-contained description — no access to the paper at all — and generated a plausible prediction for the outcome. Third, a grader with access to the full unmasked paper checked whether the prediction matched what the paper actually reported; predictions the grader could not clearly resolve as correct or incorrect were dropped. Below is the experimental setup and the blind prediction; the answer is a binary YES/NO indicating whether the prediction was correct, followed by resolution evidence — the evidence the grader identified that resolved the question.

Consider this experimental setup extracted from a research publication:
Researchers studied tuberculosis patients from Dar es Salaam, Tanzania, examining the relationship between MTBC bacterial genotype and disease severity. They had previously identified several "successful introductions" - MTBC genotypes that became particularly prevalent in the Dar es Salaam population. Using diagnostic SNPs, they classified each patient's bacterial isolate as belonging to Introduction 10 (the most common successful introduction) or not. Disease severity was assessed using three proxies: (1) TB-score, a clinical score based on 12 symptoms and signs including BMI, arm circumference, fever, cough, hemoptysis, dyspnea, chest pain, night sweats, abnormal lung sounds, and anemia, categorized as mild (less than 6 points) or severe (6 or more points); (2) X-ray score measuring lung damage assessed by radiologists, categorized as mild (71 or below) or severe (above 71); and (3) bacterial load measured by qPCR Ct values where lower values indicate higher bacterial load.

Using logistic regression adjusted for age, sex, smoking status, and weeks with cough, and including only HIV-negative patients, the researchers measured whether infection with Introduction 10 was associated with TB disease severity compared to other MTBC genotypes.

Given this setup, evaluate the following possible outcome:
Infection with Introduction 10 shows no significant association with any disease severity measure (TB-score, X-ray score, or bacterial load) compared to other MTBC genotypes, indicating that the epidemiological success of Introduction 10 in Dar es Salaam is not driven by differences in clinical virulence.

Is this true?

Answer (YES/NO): YES